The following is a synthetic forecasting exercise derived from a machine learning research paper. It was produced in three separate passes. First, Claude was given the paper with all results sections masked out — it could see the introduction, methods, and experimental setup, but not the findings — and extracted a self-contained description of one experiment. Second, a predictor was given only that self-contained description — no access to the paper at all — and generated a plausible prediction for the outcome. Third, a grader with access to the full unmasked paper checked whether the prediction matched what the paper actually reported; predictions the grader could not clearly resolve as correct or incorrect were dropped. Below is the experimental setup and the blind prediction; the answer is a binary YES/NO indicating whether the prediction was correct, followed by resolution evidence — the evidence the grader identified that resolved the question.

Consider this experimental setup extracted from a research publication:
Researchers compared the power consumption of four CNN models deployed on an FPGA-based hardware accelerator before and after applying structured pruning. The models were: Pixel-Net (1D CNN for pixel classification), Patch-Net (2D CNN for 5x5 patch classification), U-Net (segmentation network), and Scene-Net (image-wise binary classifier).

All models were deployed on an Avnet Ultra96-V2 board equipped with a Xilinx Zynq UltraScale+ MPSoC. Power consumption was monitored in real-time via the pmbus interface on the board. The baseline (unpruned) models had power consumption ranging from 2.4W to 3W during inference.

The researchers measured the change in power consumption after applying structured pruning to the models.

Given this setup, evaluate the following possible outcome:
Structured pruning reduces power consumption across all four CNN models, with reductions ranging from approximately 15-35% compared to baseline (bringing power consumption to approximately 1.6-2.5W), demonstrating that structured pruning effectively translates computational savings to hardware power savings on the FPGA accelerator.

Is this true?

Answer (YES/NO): NO